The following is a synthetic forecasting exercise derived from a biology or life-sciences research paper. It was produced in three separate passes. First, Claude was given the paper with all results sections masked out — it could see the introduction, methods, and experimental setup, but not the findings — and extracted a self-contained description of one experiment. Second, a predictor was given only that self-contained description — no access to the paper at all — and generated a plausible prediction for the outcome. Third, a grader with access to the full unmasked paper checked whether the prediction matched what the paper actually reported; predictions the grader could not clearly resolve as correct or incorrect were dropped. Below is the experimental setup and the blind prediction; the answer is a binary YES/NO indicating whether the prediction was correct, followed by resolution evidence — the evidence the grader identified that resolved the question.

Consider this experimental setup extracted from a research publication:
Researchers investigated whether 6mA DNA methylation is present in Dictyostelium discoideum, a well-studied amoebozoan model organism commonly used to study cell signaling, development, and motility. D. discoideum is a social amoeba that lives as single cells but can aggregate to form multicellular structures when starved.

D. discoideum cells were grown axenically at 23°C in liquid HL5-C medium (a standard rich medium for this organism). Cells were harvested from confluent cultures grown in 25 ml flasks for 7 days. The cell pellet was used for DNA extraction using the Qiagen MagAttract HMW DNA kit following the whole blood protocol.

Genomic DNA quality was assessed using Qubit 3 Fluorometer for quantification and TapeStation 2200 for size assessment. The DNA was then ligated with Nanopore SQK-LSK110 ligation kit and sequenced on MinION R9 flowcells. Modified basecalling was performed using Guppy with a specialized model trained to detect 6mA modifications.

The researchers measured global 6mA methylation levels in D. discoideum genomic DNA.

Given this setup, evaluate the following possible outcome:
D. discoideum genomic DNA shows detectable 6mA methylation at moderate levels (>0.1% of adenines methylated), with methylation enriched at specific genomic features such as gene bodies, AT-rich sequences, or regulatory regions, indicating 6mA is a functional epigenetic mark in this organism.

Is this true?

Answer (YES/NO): NO